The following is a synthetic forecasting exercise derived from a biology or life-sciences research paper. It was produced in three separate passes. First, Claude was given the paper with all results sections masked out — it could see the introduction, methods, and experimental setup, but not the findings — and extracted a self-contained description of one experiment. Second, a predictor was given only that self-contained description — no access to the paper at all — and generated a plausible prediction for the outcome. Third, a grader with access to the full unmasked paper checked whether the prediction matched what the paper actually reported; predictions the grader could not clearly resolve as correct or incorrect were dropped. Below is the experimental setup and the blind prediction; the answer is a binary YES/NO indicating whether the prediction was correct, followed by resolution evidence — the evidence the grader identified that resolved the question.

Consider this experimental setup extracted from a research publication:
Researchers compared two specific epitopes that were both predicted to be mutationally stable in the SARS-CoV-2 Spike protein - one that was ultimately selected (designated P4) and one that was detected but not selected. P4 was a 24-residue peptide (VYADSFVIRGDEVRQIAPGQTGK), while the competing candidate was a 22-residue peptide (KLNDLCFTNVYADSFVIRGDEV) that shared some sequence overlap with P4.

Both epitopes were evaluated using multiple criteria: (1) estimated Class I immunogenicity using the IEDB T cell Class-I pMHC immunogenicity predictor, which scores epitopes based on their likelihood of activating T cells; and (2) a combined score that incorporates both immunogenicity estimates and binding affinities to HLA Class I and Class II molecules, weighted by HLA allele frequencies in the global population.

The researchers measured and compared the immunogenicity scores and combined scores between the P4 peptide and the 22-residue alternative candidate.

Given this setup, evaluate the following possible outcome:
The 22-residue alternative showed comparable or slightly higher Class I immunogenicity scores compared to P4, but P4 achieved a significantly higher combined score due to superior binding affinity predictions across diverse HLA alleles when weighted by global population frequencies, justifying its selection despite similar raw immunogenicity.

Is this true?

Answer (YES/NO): YES